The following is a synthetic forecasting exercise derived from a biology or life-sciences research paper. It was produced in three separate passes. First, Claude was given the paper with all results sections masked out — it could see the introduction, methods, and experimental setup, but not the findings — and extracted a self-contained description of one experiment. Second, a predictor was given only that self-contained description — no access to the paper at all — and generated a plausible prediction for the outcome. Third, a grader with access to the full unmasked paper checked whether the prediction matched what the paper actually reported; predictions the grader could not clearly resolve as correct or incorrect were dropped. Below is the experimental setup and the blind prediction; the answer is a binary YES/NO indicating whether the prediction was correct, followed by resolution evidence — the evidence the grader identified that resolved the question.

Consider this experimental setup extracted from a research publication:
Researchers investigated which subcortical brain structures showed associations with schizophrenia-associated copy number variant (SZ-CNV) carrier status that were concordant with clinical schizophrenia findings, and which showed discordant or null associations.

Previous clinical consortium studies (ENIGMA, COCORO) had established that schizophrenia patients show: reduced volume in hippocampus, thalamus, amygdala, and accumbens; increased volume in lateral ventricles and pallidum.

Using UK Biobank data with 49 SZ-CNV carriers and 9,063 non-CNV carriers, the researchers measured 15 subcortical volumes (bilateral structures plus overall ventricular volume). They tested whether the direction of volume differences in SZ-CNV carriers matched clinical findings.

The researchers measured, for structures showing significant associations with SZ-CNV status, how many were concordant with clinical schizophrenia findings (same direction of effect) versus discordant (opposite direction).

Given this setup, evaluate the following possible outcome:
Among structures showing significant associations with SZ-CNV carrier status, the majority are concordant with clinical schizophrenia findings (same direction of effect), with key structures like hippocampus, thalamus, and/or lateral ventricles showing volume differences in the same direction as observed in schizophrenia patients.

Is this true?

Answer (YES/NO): YES